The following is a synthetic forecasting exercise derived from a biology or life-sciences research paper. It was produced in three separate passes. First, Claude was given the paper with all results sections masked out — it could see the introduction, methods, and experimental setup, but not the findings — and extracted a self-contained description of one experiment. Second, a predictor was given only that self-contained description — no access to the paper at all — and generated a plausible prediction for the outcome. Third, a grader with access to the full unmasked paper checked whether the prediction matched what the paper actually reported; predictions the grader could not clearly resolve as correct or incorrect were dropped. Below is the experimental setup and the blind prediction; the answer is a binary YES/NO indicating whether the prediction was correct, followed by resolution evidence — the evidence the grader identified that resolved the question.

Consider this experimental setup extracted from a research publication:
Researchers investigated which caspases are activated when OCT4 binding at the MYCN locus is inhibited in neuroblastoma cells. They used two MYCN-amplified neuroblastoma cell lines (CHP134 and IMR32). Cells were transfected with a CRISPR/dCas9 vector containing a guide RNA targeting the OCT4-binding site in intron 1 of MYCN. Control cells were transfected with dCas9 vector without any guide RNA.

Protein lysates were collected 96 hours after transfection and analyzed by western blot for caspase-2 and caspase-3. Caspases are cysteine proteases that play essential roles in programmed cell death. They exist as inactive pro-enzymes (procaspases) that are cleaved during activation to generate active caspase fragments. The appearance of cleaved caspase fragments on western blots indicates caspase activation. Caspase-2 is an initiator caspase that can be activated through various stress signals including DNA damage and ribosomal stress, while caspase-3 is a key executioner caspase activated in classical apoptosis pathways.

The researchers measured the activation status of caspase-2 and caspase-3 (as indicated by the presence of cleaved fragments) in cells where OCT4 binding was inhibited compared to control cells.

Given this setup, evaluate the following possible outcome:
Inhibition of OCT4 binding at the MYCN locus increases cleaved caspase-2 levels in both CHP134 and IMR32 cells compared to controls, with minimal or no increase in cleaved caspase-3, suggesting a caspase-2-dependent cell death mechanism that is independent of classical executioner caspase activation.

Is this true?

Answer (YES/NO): YES